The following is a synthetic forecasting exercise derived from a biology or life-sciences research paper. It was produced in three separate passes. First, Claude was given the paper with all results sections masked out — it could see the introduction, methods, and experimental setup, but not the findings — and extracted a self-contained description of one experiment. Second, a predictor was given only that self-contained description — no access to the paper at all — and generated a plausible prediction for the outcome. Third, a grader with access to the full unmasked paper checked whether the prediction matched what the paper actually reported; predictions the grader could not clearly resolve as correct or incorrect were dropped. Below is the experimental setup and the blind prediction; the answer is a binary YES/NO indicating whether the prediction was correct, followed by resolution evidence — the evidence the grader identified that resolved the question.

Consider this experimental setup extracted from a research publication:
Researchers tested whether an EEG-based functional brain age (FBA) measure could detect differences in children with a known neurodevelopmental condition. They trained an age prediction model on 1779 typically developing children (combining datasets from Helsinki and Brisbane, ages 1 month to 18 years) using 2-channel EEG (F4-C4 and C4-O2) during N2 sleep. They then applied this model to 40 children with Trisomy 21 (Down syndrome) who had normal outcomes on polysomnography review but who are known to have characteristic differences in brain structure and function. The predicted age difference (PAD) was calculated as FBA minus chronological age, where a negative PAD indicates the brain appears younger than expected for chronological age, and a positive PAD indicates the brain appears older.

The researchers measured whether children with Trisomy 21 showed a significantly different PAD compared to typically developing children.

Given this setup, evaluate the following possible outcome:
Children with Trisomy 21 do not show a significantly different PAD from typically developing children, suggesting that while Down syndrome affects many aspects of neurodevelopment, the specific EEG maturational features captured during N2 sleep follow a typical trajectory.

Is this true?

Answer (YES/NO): NO